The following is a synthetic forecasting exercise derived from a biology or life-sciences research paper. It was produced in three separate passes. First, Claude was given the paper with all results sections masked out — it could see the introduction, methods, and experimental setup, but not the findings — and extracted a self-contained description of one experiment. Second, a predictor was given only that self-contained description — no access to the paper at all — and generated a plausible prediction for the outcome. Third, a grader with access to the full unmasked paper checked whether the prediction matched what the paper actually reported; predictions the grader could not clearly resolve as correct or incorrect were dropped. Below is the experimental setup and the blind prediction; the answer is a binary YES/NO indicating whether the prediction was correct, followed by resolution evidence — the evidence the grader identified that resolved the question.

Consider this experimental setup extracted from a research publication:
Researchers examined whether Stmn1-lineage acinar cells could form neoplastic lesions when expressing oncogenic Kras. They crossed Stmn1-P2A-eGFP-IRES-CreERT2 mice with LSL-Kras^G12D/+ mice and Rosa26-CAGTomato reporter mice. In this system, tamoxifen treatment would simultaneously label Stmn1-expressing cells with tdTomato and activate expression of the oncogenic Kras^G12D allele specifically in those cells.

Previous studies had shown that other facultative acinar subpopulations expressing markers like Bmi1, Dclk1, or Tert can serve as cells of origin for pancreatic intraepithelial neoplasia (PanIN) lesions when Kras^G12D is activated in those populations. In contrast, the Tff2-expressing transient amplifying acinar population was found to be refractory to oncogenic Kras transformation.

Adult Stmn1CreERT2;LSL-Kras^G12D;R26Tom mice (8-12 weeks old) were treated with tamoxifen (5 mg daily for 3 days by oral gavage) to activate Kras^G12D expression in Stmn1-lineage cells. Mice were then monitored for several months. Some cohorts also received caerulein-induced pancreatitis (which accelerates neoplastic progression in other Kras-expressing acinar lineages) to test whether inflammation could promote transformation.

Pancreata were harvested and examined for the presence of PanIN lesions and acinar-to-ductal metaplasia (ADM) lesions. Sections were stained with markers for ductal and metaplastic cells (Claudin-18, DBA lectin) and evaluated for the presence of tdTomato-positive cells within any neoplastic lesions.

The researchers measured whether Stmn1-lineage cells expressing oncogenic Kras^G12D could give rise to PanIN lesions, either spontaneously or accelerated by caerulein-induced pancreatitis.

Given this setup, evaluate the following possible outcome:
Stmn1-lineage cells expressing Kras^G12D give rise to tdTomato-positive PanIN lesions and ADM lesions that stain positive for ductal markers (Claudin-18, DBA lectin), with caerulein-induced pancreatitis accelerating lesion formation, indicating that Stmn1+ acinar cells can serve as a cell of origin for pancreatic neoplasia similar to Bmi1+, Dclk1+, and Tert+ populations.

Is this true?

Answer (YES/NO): NO